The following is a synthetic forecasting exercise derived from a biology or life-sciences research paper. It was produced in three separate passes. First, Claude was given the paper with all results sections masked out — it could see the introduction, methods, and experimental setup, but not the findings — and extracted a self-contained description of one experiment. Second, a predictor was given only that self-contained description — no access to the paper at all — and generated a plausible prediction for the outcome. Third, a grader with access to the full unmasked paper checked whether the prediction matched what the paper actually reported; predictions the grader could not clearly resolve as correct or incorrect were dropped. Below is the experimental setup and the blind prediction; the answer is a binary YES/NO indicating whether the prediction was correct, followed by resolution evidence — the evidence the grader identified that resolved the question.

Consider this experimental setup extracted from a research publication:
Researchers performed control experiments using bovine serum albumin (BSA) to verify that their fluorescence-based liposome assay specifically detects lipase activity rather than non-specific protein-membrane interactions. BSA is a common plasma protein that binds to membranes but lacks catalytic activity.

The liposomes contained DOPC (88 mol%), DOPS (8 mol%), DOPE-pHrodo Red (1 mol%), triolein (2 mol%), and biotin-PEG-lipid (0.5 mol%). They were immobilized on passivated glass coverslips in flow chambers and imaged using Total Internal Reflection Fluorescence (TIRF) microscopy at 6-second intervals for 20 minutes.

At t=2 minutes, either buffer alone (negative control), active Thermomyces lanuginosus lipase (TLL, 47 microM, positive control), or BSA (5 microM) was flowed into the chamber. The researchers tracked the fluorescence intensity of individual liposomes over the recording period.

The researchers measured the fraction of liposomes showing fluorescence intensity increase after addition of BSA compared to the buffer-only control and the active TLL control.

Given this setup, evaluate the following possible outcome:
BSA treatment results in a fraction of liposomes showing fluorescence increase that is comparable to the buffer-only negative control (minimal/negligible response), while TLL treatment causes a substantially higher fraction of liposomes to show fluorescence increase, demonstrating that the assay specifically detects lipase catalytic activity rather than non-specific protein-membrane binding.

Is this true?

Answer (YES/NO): YES